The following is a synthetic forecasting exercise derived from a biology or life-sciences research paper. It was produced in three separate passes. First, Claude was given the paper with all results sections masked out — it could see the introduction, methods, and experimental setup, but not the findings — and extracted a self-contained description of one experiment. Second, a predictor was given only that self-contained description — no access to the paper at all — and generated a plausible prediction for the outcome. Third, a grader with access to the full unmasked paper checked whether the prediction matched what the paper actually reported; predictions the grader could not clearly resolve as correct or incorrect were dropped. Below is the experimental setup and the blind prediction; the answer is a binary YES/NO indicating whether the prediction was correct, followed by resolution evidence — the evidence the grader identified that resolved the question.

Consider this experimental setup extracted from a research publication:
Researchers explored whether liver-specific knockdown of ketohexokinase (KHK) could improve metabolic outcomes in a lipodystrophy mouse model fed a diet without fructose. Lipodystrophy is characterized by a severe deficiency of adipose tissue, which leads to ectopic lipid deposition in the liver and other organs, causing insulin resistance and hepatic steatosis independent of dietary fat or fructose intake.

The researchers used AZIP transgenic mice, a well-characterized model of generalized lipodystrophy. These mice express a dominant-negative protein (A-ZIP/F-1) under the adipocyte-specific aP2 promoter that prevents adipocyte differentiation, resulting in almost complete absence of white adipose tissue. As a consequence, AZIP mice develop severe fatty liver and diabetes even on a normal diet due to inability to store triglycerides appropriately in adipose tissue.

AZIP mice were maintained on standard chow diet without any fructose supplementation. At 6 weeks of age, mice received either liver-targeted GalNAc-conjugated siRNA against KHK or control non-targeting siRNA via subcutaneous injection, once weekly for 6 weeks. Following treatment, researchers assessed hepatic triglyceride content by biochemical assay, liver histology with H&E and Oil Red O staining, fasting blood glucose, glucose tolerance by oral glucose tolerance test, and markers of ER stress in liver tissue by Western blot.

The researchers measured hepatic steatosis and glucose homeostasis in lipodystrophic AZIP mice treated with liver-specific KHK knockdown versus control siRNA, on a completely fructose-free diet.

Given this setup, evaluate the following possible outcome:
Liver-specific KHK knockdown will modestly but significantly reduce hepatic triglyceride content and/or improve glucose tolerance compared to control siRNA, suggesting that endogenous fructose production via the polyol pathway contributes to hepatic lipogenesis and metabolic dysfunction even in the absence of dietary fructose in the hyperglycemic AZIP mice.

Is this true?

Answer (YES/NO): NO